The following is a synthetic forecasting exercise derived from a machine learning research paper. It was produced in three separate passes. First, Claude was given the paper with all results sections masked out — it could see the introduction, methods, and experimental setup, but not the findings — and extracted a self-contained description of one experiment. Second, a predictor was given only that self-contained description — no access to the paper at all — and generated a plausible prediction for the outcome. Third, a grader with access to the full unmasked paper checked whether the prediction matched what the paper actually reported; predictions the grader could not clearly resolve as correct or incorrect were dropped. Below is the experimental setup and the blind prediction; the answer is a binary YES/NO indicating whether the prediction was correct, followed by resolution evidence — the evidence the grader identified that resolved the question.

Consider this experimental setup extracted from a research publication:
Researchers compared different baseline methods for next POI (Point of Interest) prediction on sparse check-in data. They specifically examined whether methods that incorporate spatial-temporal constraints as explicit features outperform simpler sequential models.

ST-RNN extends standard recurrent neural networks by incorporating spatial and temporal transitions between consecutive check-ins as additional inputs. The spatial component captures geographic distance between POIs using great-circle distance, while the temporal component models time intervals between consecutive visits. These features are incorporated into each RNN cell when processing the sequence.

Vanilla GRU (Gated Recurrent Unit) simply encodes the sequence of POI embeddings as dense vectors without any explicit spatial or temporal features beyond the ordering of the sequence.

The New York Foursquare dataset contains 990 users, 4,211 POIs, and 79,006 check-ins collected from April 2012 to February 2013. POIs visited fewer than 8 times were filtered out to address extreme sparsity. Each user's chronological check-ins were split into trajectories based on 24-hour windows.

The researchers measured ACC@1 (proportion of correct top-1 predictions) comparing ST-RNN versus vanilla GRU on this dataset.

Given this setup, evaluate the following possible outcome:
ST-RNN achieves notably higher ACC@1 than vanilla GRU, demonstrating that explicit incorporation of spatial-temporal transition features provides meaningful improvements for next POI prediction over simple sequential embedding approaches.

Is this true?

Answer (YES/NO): NO